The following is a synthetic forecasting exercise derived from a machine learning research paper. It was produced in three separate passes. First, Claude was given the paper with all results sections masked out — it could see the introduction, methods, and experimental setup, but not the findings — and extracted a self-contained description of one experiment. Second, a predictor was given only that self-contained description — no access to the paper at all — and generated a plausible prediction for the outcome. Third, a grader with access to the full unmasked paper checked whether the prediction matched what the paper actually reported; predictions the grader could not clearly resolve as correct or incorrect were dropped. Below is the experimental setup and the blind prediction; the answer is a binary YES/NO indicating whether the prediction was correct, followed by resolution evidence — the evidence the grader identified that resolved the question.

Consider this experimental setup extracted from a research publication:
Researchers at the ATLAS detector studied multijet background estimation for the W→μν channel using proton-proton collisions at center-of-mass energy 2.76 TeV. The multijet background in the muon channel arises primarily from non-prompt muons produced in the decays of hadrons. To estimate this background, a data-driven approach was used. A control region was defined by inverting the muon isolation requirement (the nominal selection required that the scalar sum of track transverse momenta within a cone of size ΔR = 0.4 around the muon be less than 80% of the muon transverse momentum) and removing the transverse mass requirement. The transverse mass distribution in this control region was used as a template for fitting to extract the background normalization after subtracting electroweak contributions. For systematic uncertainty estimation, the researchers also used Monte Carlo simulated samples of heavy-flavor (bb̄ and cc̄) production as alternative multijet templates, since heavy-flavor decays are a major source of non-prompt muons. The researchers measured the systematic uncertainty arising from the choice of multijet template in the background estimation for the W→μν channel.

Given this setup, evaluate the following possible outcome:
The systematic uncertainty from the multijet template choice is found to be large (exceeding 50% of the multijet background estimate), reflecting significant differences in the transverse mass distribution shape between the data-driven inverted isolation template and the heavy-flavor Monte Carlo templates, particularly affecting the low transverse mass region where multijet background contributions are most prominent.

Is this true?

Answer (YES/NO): YES